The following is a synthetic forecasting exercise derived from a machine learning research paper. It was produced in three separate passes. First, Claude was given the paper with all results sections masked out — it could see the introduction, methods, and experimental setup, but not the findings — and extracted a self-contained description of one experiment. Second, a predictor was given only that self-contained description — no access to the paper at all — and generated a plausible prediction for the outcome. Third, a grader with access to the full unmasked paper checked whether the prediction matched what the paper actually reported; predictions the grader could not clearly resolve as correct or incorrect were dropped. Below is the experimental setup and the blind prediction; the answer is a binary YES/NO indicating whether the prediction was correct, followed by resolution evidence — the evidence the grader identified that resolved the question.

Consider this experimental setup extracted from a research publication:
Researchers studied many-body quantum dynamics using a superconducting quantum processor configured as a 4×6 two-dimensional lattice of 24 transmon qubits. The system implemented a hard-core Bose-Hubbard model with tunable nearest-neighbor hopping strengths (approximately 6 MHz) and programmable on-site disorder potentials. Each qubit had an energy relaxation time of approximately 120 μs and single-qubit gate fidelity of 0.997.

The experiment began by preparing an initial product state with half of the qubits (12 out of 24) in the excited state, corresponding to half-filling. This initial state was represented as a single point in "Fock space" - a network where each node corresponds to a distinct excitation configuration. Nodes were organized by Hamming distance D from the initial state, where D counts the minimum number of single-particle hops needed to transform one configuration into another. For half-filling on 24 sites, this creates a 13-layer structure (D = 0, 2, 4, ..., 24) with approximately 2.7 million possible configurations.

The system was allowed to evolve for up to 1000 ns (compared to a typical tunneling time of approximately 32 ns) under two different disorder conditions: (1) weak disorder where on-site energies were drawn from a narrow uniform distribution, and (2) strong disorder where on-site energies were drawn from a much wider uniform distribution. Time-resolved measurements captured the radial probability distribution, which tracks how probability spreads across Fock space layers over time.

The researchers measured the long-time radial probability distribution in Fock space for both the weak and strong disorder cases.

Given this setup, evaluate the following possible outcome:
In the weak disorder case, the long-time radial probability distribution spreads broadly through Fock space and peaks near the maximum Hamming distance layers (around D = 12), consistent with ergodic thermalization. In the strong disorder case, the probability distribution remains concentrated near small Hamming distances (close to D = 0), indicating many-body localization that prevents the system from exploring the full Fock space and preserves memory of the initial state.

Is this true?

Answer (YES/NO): YES